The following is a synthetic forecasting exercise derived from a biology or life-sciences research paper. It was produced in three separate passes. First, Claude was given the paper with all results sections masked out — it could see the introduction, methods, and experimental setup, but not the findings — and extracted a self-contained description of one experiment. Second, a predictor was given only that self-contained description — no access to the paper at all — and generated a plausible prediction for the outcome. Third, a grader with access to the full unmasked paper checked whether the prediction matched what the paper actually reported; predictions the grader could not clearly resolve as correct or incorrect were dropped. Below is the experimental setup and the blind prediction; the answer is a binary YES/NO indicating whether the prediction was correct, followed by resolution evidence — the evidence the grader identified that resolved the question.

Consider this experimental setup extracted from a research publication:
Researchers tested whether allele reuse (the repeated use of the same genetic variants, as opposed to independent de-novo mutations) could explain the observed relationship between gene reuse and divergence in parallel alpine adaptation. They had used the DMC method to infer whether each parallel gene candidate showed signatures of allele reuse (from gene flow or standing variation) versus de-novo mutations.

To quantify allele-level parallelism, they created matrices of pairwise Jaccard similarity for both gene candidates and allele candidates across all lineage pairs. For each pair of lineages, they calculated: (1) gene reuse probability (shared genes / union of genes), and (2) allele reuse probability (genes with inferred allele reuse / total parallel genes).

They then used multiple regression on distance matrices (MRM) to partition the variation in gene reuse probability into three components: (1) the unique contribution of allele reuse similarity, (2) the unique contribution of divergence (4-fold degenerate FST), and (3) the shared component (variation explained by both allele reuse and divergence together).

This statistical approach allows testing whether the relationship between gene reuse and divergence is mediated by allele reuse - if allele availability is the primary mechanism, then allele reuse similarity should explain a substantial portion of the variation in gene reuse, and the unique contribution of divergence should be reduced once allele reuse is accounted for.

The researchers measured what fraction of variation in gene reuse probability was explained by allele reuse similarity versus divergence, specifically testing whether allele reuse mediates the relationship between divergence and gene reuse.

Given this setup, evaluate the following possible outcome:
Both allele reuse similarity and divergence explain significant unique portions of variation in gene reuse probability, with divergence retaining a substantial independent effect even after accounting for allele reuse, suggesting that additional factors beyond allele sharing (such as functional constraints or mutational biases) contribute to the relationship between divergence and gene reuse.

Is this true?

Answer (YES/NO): NO